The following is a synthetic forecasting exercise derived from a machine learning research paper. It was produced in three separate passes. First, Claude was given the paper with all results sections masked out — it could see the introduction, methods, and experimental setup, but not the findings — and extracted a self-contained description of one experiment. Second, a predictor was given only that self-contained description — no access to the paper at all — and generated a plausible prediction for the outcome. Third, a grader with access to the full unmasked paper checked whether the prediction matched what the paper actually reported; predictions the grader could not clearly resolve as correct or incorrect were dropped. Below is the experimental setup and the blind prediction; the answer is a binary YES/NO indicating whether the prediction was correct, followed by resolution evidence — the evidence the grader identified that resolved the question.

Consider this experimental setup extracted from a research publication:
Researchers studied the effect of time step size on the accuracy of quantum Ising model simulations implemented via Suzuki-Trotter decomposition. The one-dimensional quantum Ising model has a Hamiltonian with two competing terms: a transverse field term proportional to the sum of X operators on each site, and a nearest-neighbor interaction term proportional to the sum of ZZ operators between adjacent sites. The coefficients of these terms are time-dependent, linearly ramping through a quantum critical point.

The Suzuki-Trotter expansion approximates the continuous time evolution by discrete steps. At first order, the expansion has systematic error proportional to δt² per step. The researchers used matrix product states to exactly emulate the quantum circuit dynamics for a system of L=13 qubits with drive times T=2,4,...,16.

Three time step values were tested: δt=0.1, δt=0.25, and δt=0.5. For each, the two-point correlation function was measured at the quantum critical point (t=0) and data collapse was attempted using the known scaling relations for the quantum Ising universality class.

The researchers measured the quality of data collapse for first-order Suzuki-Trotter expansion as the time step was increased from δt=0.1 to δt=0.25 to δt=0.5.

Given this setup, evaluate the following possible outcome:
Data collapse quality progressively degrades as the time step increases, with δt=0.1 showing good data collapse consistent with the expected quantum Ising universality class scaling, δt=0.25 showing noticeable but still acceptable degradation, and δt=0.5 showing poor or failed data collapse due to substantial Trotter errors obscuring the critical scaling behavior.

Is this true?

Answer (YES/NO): NO